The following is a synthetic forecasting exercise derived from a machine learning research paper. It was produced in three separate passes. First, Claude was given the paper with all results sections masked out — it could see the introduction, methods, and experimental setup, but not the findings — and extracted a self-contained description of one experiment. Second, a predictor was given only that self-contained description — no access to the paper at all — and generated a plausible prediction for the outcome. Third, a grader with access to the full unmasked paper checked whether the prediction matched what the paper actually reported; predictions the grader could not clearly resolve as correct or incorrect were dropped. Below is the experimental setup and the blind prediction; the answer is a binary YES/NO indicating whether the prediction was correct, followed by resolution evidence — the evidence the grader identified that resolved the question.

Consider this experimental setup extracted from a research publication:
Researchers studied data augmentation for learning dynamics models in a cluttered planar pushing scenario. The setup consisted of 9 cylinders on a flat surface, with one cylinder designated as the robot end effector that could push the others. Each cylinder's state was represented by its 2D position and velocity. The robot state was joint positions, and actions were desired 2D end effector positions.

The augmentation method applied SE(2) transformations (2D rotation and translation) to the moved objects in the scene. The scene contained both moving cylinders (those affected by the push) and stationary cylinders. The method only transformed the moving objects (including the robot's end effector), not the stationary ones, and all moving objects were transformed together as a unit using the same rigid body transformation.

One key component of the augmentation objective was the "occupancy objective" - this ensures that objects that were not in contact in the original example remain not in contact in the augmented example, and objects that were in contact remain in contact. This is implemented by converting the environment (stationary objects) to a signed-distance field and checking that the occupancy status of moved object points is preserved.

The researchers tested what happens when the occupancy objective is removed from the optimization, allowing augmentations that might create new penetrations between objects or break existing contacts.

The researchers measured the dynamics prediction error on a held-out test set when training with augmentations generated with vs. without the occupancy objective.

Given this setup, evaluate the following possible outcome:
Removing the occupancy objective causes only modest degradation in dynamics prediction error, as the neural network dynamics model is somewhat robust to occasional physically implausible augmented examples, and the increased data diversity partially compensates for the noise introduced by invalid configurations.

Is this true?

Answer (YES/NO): NO